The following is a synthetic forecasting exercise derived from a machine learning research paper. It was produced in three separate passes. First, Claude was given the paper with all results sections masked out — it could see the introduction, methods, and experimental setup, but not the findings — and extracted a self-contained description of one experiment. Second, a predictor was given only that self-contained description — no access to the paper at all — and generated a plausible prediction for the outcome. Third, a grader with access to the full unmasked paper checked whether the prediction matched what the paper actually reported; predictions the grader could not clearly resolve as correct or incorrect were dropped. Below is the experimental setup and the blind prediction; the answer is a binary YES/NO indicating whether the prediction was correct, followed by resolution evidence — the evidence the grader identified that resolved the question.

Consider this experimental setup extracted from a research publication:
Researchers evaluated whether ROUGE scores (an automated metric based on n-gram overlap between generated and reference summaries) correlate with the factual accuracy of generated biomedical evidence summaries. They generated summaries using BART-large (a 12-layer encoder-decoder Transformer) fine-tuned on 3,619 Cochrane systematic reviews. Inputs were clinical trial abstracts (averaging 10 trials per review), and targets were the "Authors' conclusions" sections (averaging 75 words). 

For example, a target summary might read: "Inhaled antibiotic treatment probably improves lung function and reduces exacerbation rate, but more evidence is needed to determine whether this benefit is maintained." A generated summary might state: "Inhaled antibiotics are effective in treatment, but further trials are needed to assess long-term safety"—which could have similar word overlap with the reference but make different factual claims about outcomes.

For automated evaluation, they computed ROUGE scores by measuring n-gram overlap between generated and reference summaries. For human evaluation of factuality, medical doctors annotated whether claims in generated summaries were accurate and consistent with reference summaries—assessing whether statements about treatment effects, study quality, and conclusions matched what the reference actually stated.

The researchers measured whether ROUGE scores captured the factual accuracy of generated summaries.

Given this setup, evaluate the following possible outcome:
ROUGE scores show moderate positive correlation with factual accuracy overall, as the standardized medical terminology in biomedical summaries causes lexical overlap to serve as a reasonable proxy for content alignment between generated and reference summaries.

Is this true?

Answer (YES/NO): NO